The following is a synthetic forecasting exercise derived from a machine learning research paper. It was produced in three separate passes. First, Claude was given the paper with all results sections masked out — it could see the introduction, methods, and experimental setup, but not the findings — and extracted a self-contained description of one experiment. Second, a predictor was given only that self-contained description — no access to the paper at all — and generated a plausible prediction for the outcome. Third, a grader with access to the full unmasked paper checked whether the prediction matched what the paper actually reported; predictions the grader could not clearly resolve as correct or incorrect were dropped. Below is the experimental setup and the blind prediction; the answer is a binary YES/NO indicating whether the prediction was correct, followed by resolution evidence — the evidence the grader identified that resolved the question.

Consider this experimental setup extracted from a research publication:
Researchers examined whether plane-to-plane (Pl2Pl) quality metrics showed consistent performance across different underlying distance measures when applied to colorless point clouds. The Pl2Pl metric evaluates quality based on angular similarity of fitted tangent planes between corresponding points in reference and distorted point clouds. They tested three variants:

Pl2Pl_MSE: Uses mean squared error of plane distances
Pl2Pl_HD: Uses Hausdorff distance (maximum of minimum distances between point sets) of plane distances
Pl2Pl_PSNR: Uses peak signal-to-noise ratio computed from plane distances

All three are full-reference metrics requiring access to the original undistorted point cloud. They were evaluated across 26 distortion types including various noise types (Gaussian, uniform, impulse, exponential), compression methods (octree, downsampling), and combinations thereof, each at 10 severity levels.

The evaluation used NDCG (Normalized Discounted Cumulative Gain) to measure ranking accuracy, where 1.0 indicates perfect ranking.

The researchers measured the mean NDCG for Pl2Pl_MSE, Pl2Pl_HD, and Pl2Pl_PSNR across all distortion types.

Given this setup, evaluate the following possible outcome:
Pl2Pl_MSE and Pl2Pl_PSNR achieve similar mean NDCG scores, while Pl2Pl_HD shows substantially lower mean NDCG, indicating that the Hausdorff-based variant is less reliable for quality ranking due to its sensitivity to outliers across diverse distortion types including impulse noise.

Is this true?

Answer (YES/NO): YES